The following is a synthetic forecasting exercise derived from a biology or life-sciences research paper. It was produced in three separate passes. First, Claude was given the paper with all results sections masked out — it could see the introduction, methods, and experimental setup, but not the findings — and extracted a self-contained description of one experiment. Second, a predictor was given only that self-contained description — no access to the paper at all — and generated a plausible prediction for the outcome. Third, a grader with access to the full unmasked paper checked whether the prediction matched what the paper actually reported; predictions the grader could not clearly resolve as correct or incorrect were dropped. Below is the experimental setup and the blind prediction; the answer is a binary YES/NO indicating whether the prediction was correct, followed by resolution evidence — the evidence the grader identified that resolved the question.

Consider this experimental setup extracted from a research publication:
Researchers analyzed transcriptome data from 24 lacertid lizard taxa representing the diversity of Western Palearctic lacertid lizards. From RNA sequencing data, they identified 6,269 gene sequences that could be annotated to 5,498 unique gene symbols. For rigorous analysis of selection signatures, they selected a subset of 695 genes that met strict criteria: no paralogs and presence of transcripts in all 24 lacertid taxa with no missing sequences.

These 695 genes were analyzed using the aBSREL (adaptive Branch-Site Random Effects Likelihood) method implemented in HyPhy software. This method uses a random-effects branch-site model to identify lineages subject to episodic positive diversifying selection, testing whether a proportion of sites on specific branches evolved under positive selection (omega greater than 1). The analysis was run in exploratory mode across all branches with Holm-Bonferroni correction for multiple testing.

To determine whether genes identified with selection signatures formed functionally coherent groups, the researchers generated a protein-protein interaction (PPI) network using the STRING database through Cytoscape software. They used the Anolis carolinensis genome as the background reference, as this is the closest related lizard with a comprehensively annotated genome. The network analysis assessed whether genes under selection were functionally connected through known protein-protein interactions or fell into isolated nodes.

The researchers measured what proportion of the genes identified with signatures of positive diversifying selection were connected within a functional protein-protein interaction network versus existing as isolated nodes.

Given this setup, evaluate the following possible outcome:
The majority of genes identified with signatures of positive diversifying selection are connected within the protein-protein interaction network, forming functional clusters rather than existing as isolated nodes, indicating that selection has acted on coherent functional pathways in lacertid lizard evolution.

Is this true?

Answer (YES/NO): YES